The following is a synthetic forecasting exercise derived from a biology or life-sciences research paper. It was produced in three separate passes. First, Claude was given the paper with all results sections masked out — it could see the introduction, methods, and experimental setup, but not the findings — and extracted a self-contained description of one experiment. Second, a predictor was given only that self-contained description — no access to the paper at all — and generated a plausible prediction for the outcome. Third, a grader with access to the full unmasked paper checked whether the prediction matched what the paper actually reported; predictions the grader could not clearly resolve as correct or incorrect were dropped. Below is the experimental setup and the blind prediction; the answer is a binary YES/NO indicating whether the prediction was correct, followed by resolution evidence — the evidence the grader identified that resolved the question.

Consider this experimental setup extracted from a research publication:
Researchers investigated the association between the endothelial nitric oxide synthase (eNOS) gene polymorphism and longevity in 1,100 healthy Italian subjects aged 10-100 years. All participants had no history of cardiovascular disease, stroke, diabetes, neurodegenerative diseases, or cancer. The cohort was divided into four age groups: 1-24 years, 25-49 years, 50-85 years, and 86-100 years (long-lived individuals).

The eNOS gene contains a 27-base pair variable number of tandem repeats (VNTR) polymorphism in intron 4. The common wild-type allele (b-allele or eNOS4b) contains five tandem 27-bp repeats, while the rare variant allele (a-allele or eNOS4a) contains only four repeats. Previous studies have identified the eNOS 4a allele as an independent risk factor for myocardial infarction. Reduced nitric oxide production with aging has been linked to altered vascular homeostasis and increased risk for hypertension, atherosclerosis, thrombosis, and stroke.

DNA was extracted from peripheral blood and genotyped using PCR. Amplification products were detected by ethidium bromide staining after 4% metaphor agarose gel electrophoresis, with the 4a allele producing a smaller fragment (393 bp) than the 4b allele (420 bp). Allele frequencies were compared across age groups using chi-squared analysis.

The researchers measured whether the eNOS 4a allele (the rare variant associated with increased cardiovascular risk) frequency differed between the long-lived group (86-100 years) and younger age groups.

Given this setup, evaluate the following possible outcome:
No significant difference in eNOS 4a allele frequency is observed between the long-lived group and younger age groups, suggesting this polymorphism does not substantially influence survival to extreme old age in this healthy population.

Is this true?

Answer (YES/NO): NO